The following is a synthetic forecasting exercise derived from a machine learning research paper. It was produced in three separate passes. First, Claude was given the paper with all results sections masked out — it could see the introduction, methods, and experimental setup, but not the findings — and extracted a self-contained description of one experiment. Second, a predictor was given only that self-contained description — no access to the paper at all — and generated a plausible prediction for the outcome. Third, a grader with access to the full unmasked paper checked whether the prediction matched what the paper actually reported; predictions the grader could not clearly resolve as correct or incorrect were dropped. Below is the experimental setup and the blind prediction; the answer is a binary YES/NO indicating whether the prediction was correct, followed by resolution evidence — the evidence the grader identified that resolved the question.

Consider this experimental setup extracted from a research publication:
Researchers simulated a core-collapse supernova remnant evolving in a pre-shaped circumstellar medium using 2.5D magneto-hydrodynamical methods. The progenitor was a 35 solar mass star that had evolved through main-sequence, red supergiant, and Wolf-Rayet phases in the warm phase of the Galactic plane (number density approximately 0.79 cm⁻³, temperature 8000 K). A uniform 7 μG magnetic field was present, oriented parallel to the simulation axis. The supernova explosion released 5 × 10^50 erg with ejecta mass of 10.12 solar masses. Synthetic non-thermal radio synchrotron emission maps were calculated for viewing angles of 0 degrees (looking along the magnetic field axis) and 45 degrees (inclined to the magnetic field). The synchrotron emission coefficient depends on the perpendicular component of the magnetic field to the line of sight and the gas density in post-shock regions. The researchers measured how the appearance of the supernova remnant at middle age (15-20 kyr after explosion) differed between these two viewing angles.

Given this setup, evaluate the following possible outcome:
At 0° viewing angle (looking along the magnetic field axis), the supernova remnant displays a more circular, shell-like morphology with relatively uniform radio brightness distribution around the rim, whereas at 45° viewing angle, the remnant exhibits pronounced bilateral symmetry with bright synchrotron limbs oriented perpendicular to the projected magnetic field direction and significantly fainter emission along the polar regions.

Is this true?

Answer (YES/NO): NO